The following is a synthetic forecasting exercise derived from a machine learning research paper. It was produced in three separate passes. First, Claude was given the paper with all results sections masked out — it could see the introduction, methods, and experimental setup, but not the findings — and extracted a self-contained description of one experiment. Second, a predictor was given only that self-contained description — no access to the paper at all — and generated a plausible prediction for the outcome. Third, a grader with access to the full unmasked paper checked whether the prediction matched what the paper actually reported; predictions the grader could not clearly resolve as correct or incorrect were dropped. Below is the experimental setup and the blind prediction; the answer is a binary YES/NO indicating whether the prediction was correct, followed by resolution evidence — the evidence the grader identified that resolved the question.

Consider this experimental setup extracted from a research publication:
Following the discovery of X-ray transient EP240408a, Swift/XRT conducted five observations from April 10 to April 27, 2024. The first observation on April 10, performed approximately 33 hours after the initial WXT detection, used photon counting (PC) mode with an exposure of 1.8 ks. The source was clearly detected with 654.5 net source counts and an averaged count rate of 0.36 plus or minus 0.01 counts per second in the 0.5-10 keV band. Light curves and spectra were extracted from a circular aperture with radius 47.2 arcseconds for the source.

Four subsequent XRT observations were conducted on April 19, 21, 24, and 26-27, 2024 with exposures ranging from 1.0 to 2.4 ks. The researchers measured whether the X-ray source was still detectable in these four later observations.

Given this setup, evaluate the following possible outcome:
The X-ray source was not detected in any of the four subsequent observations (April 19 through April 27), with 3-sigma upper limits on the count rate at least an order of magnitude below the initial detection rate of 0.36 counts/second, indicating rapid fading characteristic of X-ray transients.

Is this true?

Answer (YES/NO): YES